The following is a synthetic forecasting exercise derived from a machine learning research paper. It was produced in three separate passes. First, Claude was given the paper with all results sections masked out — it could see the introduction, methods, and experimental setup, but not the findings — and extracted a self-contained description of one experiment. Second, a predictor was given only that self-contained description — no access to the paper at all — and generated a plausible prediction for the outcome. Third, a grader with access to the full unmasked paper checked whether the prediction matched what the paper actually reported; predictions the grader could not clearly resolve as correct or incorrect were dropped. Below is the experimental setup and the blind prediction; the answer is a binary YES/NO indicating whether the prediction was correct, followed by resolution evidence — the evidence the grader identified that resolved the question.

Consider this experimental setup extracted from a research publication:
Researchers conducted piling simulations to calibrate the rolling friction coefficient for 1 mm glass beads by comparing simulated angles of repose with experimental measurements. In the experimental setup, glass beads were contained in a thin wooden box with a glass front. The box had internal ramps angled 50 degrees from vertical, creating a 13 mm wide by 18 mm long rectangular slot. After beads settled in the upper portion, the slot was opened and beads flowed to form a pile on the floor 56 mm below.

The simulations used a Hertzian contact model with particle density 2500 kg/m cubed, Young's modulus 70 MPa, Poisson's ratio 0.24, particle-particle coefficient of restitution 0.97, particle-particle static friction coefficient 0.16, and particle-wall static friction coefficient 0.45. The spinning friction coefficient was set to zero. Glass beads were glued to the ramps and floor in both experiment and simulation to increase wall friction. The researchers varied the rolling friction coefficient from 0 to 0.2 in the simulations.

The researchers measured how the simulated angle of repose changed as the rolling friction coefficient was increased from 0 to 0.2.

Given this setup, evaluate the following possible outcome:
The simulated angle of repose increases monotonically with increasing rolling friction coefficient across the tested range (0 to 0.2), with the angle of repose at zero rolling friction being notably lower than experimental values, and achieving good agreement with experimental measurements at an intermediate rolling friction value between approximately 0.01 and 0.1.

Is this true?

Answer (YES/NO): YES